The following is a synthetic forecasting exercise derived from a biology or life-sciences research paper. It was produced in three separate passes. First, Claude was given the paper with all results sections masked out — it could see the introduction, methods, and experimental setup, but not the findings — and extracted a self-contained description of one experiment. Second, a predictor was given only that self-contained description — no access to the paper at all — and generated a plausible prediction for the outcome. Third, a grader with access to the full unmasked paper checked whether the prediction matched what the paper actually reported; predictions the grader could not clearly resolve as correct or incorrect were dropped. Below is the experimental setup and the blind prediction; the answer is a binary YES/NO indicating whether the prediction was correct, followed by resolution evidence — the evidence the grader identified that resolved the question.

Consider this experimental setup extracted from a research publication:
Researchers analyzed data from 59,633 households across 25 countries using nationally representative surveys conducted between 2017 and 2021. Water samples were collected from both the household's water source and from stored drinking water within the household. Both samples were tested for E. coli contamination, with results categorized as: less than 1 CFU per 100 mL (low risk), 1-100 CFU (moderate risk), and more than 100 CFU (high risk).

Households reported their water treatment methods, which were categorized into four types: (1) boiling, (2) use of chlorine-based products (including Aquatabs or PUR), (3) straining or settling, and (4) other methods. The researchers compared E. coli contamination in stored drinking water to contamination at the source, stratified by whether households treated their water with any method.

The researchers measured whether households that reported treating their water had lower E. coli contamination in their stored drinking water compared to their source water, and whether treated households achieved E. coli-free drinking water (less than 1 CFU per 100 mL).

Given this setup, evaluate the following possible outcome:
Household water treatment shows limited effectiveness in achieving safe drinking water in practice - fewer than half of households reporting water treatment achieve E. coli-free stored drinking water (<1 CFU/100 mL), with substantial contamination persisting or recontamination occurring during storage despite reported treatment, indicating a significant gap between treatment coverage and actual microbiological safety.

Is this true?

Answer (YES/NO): NO